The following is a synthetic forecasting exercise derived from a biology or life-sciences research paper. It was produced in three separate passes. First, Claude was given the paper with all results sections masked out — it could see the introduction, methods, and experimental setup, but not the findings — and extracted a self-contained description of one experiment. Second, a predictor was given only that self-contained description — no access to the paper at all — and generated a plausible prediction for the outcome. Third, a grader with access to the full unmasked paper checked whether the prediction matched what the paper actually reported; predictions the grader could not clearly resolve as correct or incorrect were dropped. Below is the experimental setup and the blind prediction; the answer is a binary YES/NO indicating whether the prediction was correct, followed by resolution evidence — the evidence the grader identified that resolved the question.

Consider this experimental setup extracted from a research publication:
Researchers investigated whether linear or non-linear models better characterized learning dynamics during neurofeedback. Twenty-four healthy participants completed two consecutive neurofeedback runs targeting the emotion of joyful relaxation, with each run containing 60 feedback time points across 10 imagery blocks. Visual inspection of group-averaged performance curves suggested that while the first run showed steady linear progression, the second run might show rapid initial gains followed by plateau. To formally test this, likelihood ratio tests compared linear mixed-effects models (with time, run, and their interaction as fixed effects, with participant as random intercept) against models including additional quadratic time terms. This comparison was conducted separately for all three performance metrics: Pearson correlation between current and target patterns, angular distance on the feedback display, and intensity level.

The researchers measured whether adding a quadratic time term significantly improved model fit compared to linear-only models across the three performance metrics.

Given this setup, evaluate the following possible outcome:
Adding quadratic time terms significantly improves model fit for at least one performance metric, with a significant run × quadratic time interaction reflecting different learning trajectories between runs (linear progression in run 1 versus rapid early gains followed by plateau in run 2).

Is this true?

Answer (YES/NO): YES